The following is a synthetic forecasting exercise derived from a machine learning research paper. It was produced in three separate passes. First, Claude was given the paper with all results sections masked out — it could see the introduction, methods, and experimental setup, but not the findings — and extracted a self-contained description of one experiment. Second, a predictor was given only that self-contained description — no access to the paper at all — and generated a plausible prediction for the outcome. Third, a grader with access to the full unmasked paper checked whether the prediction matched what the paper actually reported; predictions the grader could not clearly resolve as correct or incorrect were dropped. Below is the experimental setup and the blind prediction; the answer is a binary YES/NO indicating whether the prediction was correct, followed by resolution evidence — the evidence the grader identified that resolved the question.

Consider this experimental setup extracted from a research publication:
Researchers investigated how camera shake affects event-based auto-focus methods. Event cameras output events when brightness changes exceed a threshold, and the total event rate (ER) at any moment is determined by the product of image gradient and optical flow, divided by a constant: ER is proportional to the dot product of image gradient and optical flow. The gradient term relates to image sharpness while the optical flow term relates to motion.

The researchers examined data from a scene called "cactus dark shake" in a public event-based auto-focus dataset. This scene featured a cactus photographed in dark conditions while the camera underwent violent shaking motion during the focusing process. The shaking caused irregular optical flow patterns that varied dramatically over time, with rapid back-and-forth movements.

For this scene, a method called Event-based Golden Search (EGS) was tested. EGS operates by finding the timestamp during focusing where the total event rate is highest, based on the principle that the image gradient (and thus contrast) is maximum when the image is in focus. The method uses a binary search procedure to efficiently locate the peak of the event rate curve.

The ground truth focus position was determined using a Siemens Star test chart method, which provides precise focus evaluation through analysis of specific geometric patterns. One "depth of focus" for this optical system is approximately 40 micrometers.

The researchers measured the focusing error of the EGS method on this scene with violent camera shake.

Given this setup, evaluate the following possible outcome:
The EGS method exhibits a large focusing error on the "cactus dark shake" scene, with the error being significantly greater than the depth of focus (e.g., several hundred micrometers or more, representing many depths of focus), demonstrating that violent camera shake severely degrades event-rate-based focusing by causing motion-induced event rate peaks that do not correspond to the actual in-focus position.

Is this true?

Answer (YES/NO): YES